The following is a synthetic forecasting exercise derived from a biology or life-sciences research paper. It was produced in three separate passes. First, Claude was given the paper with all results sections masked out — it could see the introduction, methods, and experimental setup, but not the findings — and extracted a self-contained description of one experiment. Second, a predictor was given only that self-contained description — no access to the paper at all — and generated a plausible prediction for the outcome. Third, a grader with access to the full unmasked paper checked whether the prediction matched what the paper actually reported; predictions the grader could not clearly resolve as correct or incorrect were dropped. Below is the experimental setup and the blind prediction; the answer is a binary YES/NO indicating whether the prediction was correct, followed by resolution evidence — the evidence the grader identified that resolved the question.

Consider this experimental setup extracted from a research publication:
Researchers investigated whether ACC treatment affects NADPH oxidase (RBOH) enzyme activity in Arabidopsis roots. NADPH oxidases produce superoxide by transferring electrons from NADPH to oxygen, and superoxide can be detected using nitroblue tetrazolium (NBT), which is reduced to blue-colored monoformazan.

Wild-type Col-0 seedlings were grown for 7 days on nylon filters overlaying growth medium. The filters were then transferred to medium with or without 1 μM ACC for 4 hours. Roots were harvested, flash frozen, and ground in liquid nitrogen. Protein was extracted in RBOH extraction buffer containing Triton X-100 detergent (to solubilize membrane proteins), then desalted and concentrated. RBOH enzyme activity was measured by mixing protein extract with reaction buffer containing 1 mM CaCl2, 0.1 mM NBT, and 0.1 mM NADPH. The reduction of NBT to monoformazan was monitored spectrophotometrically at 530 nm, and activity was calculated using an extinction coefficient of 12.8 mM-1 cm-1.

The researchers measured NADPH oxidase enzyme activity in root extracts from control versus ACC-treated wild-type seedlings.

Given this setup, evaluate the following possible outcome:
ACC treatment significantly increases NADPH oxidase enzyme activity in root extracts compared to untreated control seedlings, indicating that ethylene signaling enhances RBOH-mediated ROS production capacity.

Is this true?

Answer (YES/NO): YES